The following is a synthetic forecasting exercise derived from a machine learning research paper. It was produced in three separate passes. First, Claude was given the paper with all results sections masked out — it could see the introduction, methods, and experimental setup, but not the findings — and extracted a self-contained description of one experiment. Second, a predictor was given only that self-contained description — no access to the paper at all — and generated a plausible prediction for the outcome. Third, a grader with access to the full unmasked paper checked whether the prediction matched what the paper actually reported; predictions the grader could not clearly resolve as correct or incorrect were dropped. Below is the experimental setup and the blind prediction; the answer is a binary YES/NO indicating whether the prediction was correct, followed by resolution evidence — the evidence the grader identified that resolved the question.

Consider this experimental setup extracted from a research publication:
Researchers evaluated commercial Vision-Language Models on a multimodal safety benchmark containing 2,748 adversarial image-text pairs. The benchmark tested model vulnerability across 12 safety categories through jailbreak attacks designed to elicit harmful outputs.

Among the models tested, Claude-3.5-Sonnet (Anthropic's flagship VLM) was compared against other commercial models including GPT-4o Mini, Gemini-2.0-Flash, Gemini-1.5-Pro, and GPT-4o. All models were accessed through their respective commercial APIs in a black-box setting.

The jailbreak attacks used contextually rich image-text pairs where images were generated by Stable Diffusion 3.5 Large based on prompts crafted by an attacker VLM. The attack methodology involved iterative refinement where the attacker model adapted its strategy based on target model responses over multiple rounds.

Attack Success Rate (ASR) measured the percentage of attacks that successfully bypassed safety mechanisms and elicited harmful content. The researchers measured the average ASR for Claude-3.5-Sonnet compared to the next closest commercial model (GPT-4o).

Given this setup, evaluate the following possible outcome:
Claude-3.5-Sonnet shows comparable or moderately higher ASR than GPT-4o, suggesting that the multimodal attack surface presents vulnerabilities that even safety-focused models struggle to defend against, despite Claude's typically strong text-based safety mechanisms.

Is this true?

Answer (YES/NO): NO